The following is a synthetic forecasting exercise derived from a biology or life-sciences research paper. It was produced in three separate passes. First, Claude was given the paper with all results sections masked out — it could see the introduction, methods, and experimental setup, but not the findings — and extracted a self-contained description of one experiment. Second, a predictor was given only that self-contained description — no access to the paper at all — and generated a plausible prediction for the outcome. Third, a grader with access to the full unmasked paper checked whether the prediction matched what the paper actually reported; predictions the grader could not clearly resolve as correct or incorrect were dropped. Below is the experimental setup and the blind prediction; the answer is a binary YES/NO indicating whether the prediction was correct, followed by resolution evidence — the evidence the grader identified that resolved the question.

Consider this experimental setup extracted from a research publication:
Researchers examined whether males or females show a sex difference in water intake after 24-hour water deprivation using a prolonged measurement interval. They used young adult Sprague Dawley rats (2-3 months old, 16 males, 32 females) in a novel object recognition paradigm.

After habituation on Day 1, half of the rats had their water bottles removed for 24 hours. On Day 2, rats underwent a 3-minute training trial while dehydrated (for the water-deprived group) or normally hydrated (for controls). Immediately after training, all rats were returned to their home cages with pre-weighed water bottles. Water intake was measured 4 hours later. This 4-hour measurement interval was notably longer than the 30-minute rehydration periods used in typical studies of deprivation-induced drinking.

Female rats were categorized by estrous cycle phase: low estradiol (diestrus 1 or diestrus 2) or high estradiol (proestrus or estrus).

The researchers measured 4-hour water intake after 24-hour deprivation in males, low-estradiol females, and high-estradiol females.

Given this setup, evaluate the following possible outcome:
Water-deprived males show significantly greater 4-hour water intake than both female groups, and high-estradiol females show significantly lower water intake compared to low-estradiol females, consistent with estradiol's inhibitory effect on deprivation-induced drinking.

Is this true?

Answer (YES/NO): NO